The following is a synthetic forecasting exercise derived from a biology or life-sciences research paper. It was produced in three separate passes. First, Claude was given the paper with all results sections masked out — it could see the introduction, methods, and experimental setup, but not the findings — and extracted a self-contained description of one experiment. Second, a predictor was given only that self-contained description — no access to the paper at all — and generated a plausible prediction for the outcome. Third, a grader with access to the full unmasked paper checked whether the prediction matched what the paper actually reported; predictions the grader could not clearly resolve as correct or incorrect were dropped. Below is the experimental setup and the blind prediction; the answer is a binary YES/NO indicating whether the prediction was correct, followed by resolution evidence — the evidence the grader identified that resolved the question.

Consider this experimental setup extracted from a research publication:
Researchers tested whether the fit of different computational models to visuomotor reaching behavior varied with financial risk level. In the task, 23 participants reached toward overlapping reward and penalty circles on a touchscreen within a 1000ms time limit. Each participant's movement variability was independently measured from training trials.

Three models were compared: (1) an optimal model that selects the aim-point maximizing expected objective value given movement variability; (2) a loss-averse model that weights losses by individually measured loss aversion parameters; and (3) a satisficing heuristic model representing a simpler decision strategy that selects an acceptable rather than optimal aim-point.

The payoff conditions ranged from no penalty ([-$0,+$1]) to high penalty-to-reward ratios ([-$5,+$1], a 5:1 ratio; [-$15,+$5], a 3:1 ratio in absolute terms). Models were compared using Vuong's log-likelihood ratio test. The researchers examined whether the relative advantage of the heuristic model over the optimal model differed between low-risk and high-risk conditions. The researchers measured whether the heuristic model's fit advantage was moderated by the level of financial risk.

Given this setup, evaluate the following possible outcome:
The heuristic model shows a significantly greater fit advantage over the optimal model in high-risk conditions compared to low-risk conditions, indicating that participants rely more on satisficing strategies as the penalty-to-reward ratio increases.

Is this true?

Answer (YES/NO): YES